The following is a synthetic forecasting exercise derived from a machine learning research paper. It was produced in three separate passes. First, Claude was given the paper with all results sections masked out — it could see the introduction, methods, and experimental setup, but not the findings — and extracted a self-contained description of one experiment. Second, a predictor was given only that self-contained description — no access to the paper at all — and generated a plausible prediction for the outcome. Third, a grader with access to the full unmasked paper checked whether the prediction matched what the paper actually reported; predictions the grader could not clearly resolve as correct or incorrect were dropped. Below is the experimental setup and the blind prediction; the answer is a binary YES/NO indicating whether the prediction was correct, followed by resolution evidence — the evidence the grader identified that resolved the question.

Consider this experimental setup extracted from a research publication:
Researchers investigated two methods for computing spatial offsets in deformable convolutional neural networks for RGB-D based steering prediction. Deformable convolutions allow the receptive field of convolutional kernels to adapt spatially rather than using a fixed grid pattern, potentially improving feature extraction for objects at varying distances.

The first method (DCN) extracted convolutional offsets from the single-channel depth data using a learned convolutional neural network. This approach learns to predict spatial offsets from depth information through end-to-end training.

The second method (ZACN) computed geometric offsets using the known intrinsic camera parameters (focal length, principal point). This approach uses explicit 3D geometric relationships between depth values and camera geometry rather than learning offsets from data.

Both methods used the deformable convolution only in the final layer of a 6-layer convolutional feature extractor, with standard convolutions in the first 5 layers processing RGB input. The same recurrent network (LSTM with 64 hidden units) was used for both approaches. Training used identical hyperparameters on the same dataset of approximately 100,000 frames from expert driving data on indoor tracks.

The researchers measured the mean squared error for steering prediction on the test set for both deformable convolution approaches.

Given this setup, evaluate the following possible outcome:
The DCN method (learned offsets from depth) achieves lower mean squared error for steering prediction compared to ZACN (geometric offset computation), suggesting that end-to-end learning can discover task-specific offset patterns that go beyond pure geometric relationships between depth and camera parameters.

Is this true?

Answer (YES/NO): NO